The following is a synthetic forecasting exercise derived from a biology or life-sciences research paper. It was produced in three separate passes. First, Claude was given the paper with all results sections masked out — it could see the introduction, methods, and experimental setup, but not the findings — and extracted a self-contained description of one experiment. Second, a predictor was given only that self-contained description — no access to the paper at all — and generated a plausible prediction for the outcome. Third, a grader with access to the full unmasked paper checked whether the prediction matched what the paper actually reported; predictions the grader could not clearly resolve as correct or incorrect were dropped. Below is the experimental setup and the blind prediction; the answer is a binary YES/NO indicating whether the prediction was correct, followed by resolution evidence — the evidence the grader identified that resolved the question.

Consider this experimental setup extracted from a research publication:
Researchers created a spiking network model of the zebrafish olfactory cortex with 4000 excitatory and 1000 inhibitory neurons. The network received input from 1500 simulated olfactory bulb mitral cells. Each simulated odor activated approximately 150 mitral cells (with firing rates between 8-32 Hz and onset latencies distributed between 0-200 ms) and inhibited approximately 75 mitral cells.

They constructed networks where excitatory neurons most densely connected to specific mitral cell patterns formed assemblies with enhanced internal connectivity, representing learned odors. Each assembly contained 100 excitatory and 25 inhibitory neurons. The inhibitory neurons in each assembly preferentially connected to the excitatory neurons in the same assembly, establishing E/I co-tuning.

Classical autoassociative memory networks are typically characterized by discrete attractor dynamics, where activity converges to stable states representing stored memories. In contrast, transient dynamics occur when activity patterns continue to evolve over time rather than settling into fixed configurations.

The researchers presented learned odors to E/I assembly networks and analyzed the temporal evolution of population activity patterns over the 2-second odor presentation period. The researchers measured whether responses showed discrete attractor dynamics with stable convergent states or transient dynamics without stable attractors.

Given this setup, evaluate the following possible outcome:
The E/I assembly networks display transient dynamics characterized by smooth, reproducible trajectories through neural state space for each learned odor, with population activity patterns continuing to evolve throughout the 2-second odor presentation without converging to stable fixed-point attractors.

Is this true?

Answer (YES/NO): NO